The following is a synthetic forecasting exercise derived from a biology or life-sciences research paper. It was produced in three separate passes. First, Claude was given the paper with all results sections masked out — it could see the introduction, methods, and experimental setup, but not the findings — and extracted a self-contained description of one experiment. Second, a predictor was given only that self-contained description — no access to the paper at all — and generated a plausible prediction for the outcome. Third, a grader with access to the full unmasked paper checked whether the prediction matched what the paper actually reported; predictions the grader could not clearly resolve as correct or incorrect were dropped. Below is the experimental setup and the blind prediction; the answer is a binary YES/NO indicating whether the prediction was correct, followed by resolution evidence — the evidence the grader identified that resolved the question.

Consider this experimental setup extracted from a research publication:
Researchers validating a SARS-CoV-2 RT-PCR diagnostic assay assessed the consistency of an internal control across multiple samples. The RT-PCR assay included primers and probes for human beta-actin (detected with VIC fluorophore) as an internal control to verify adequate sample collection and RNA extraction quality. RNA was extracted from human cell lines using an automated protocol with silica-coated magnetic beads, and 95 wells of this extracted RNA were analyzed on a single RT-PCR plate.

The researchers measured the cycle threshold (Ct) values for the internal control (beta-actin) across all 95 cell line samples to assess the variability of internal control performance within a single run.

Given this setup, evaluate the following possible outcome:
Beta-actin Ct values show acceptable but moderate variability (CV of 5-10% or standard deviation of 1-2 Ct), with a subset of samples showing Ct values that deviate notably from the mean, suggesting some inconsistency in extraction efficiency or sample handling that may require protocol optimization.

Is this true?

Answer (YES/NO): NO